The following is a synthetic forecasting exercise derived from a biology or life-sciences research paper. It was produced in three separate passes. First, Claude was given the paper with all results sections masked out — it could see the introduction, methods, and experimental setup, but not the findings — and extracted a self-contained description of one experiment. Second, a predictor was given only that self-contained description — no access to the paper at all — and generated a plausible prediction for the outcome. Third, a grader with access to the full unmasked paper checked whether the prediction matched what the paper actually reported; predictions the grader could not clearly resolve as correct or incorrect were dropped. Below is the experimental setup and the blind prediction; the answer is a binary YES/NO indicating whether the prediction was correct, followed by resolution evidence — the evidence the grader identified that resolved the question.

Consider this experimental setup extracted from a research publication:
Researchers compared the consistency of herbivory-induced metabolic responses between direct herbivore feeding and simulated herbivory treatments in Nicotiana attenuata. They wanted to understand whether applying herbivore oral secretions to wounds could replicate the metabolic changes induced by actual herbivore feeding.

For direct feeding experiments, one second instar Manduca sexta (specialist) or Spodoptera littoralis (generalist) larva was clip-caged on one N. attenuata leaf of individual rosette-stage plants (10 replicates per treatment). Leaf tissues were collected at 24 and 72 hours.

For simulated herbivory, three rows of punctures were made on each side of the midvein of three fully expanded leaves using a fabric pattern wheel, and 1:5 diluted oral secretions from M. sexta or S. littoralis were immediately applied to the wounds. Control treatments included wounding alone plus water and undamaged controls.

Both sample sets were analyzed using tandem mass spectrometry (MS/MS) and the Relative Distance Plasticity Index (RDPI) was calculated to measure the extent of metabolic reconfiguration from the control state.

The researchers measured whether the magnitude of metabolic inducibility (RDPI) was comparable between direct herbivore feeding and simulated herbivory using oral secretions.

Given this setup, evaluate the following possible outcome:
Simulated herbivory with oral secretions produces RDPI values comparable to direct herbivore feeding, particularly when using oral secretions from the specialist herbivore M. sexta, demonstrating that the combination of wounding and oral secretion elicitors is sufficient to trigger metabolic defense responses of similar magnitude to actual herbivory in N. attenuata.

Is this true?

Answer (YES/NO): YES